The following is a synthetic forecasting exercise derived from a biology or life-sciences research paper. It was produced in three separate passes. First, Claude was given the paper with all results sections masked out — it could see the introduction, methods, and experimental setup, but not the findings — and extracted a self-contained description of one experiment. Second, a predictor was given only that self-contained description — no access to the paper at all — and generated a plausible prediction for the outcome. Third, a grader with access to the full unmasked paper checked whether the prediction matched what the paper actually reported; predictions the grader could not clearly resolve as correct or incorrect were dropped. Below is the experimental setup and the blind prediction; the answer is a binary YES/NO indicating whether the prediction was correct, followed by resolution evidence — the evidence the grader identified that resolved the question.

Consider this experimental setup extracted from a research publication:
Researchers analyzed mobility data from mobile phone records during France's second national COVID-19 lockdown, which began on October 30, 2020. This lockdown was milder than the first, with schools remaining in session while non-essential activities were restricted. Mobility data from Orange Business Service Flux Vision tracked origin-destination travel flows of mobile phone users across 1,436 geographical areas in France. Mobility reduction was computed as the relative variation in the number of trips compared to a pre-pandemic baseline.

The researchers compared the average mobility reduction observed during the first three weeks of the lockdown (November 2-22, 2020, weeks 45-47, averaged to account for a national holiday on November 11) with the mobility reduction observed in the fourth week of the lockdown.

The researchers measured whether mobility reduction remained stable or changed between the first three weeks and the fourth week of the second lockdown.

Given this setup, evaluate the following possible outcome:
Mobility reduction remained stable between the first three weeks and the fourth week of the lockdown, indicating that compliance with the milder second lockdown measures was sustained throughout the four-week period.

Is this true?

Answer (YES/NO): NO